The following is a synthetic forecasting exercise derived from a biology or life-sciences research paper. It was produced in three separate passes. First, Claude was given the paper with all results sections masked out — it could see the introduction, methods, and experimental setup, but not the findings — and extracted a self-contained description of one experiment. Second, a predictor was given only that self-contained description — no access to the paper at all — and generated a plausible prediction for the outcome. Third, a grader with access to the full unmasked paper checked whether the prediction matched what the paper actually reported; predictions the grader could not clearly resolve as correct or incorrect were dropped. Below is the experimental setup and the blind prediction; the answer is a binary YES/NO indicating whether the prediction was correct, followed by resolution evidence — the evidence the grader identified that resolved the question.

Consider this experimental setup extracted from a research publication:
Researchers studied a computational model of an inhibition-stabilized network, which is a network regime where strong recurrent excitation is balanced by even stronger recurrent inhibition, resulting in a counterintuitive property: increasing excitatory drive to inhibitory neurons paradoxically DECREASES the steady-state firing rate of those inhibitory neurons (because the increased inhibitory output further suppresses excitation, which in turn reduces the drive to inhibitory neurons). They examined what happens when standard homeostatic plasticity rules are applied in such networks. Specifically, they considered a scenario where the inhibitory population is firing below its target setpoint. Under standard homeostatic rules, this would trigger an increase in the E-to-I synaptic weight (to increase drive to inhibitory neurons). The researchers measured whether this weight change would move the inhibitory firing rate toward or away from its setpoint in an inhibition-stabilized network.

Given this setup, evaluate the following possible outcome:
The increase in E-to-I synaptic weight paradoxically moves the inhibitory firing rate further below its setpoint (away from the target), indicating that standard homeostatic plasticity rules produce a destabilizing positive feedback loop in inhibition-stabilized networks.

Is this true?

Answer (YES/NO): YES